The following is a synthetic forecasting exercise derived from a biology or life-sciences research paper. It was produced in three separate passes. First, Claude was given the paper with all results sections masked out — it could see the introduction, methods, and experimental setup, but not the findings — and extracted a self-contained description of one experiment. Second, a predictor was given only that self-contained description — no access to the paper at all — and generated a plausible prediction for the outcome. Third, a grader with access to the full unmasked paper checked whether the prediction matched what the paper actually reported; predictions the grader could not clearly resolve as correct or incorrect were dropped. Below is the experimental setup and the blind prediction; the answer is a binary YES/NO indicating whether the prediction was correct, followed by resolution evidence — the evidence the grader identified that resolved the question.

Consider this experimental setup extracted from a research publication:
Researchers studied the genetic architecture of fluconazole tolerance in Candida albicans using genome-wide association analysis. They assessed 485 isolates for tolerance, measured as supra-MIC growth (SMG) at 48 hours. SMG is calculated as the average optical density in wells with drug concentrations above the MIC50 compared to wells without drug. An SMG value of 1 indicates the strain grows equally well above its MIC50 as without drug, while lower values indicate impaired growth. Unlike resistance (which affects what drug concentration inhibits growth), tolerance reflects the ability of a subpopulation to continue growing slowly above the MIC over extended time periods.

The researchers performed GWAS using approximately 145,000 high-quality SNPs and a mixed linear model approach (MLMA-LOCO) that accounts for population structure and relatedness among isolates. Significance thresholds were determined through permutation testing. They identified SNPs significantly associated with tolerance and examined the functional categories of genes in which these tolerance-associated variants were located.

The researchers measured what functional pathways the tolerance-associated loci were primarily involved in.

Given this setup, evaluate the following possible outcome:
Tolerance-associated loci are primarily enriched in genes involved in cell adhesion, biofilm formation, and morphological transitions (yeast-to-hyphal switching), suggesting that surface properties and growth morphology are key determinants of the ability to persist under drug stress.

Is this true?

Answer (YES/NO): NO